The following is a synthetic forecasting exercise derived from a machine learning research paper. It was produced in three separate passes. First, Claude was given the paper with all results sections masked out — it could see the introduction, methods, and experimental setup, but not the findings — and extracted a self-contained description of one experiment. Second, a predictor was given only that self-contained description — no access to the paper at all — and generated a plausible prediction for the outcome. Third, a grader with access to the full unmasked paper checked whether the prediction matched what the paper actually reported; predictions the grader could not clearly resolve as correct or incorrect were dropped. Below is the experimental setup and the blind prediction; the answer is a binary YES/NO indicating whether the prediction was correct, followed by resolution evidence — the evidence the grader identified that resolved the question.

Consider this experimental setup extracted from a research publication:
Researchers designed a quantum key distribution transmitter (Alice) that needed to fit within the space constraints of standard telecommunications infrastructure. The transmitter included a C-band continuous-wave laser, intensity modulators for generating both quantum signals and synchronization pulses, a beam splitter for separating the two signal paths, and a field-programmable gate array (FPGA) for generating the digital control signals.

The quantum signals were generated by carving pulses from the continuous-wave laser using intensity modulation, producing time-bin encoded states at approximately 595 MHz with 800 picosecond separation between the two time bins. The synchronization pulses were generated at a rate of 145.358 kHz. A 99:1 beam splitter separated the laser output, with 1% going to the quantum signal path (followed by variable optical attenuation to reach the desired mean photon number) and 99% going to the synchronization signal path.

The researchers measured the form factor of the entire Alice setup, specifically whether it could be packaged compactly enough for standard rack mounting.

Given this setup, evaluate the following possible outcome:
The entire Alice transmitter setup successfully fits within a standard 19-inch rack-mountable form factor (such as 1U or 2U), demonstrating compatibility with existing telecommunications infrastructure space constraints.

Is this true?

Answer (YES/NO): YES